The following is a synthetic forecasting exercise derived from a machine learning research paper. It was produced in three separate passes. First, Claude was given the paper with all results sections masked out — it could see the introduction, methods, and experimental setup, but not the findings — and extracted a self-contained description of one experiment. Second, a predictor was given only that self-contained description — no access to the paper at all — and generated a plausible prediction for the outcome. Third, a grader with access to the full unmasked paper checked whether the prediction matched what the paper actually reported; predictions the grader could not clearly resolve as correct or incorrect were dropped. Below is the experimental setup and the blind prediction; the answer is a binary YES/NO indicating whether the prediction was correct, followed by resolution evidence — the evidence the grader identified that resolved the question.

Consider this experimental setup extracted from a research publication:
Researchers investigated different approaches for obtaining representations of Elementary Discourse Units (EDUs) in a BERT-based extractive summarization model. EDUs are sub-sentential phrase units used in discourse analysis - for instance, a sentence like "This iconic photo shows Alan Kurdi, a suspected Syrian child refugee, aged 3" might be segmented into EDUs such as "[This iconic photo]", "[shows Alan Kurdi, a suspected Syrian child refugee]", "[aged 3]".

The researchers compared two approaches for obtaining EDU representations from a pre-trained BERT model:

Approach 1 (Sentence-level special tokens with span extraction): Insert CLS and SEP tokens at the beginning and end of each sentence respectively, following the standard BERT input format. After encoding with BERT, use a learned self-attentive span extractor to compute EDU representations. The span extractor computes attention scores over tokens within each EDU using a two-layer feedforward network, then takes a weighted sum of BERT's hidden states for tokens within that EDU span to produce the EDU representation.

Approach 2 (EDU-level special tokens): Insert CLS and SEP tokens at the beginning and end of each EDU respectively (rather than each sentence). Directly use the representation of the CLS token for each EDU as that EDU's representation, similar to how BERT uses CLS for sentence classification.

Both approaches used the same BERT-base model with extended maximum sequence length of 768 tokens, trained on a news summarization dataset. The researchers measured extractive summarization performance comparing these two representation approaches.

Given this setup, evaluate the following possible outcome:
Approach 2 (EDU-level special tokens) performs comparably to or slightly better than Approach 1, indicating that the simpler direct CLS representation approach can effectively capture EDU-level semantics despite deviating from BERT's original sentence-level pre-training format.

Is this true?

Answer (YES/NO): NO